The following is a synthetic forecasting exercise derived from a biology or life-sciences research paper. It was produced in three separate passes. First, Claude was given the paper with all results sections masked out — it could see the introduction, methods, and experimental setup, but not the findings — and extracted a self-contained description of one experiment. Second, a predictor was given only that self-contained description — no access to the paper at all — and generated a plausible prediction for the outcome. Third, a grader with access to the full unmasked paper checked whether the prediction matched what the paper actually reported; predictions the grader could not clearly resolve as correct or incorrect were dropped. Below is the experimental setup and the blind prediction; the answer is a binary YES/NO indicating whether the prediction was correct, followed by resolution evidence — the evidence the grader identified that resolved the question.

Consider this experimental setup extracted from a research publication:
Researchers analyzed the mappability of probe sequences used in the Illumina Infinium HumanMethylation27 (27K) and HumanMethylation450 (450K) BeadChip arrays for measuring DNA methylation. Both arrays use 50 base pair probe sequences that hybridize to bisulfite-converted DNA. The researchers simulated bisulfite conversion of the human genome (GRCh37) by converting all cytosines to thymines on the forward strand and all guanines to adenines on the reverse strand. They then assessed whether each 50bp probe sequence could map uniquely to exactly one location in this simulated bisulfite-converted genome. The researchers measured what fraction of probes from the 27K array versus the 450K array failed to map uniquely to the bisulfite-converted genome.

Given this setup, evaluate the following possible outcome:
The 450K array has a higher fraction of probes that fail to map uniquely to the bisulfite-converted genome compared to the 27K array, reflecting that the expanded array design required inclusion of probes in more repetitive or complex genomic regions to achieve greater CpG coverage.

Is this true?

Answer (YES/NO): YES